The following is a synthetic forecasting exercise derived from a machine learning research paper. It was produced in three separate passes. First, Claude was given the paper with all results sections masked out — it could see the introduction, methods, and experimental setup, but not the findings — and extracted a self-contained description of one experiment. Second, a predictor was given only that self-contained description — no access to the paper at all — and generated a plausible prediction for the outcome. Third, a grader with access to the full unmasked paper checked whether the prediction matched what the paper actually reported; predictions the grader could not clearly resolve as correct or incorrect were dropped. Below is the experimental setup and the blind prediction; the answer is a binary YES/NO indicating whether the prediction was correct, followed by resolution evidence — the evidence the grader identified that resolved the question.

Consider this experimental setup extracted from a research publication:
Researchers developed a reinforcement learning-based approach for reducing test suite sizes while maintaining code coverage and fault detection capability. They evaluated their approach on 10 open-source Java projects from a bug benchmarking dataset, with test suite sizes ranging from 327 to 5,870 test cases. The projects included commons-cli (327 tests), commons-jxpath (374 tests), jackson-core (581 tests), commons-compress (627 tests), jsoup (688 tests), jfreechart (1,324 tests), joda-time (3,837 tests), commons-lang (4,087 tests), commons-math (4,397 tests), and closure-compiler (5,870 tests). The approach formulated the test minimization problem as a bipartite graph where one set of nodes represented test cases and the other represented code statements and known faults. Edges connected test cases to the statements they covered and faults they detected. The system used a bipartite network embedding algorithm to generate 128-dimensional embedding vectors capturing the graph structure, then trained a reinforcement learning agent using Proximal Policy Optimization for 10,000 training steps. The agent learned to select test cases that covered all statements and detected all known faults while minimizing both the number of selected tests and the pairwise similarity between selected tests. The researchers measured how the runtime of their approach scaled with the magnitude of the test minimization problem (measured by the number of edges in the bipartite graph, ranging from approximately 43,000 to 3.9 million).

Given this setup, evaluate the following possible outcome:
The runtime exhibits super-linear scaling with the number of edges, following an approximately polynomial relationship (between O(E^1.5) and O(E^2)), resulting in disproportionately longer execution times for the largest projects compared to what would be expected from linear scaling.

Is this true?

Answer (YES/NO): NO